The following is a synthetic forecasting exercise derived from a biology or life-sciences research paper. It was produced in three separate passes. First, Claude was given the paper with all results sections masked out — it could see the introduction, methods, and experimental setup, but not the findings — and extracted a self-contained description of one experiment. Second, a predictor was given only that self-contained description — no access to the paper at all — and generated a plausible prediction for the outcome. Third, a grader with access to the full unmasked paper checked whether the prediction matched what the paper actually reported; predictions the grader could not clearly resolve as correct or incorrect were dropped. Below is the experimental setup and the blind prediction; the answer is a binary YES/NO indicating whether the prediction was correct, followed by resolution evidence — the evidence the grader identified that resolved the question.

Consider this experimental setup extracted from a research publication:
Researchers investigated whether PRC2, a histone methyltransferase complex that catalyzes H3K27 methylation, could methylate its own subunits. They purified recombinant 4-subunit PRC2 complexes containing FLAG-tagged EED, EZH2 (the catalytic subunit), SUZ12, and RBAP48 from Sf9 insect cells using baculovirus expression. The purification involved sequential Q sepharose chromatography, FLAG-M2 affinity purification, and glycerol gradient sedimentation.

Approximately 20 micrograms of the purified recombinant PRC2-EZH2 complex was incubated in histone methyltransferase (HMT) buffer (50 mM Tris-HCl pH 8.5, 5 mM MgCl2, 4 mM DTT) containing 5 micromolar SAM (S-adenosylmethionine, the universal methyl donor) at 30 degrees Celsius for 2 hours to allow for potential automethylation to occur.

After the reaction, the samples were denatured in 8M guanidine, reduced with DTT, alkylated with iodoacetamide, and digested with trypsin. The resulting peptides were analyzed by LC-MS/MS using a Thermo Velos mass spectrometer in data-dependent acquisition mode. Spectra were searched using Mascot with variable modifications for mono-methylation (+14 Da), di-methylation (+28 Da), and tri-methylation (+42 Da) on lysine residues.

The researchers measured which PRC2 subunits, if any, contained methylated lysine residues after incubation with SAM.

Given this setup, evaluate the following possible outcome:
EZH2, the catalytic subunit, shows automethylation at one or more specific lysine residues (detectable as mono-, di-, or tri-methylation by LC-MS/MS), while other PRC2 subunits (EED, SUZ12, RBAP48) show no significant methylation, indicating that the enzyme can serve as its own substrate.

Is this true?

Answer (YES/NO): NO